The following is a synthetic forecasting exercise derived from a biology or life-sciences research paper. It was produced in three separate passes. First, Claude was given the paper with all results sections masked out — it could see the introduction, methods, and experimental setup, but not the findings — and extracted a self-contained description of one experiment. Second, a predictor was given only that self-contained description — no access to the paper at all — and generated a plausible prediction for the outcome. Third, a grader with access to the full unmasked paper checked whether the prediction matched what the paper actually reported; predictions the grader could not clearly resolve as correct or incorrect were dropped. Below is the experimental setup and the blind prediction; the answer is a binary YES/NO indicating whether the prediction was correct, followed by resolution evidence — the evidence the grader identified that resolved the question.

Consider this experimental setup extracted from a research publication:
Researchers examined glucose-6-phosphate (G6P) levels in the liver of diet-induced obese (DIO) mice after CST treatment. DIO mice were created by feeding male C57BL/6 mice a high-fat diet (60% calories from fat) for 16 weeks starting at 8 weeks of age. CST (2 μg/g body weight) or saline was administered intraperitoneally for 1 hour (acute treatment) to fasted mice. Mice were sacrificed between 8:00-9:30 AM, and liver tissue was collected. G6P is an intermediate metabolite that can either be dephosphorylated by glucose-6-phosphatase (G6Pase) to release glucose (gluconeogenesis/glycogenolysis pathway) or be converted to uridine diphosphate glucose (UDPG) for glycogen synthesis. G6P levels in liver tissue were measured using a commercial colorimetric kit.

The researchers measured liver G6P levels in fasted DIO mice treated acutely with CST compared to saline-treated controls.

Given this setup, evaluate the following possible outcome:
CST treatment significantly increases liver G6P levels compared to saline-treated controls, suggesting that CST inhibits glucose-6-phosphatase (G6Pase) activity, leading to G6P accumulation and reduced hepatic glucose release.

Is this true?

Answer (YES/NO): NO